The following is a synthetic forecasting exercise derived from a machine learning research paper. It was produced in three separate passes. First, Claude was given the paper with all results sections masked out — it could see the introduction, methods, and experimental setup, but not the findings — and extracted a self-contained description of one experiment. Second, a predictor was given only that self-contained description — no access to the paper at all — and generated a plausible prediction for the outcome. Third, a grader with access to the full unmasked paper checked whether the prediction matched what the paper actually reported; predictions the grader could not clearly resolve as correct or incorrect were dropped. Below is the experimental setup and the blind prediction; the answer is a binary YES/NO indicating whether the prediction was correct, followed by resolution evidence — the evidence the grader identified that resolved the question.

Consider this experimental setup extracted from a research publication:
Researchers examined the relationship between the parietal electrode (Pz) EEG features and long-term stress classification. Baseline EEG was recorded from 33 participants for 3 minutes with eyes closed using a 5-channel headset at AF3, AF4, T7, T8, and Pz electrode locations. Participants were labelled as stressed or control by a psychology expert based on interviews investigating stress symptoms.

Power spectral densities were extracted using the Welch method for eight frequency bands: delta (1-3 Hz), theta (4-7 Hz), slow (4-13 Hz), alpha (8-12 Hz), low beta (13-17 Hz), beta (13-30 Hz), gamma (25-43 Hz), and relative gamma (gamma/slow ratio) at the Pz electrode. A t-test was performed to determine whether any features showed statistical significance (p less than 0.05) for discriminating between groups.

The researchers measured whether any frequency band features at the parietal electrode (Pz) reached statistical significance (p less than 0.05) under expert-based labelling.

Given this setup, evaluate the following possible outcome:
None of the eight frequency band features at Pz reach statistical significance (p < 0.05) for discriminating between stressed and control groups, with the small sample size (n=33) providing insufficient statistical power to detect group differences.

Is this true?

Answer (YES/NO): YES